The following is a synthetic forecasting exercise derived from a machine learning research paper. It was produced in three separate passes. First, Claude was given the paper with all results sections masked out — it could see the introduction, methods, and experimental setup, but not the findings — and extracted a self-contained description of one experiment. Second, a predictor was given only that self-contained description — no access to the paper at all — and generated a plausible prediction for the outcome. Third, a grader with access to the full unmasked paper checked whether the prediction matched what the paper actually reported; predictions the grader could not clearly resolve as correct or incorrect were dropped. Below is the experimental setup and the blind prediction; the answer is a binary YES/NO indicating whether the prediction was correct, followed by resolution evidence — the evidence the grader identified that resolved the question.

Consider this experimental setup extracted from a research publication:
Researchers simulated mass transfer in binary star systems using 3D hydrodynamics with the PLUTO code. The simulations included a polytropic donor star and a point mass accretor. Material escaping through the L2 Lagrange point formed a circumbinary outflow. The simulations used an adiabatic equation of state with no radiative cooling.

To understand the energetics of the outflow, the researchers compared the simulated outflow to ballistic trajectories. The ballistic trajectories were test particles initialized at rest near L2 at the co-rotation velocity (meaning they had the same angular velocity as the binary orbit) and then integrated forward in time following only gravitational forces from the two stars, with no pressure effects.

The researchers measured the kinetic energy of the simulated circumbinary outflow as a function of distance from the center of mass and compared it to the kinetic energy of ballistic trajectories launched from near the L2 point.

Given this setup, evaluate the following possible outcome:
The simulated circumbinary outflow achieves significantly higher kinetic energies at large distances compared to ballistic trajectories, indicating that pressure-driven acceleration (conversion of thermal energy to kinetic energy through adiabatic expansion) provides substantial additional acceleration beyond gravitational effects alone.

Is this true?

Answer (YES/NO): NO